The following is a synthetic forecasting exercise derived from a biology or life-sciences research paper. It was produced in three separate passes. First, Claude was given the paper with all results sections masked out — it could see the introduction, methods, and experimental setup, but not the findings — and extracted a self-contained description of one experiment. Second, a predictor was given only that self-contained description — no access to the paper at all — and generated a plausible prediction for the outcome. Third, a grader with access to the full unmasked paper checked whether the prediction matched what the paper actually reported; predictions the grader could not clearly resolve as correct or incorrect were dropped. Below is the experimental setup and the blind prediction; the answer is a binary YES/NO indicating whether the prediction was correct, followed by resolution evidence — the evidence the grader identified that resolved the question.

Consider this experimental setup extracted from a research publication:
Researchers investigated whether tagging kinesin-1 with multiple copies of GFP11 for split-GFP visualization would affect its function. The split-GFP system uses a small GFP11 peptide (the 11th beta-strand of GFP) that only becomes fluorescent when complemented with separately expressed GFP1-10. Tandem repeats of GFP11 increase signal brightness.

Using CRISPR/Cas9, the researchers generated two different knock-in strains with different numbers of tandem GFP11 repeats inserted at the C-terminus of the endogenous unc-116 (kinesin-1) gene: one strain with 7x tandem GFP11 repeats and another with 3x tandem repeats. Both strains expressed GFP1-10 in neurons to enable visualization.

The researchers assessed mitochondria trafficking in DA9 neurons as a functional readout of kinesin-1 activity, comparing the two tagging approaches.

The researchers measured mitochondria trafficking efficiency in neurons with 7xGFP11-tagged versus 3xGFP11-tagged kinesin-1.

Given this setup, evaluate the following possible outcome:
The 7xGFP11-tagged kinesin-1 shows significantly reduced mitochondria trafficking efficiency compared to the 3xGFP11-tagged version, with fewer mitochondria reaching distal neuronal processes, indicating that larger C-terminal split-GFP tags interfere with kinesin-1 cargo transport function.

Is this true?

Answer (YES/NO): YES